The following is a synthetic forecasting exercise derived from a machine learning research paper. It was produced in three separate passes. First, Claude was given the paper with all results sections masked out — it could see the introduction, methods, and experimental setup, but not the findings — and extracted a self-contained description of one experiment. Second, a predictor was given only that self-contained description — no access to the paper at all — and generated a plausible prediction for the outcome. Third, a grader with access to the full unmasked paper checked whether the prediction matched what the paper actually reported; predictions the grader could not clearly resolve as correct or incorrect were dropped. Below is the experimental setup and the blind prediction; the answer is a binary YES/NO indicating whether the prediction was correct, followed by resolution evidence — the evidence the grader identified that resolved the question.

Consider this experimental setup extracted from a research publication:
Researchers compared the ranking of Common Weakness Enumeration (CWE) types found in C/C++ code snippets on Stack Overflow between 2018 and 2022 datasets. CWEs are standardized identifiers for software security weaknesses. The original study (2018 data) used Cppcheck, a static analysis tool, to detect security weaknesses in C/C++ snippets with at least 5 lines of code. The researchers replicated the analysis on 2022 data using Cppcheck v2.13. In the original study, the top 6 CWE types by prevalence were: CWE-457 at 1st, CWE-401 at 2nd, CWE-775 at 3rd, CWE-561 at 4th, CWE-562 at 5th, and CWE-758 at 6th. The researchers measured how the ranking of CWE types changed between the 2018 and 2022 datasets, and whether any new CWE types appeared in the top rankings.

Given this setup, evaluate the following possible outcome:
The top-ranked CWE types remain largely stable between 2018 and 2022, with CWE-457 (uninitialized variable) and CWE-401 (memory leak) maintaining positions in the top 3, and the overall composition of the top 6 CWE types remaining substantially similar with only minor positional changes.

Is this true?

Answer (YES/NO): NO